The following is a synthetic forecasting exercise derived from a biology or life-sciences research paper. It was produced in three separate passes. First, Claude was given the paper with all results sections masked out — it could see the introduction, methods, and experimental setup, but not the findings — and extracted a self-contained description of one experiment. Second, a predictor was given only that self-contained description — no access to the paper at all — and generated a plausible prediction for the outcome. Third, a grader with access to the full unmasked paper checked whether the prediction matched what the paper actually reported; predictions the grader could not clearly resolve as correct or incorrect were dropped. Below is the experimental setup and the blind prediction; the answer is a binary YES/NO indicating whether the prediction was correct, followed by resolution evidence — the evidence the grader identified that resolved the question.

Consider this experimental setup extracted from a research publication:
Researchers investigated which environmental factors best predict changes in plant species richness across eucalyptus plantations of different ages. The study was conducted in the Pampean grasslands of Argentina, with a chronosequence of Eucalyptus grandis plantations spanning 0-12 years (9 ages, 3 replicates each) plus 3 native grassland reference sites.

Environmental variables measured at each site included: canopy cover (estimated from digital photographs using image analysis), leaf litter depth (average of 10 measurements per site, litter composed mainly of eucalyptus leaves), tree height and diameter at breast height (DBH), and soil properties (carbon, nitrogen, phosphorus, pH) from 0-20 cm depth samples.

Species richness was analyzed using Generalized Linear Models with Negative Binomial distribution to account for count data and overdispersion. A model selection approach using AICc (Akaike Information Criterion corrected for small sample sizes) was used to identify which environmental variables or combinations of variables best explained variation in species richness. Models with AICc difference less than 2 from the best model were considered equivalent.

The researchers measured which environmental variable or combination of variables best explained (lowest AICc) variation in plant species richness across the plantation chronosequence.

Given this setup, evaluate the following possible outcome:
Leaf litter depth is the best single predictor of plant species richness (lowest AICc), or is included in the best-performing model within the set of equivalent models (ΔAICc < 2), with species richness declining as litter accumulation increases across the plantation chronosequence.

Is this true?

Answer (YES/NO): YES